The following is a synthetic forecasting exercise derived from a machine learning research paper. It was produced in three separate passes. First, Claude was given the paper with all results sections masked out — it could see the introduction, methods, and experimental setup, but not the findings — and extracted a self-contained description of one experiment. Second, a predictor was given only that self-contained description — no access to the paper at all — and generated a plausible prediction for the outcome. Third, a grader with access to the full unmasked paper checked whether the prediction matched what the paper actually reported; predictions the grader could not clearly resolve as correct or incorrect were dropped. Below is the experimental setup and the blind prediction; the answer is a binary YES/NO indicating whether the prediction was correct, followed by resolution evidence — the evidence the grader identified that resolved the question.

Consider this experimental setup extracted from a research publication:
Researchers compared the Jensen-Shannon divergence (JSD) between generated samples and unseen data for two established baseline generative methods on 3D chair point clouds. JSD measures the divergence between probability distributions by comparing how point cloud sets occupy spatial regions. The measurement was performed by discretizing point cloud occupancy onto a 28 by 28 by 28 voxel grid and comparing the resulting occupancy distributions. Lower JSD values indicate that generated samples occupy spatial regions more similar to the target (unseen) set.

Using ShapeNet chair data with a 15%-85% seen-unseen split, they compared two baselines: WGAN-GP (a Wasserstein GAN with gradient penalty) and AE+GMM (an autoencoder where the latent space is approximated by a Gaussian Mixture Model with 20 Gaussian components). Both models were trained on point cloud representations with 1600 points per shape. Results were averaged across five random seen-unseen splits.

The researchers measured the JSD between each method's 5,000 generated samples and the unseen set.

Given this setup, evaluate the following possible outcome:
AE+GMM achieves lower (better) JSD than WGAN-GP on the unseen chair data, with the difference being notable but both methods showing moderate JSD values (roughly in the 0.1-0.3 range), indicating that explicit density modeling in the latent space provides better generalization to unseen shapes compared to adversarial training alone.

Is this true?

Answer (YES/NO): YES